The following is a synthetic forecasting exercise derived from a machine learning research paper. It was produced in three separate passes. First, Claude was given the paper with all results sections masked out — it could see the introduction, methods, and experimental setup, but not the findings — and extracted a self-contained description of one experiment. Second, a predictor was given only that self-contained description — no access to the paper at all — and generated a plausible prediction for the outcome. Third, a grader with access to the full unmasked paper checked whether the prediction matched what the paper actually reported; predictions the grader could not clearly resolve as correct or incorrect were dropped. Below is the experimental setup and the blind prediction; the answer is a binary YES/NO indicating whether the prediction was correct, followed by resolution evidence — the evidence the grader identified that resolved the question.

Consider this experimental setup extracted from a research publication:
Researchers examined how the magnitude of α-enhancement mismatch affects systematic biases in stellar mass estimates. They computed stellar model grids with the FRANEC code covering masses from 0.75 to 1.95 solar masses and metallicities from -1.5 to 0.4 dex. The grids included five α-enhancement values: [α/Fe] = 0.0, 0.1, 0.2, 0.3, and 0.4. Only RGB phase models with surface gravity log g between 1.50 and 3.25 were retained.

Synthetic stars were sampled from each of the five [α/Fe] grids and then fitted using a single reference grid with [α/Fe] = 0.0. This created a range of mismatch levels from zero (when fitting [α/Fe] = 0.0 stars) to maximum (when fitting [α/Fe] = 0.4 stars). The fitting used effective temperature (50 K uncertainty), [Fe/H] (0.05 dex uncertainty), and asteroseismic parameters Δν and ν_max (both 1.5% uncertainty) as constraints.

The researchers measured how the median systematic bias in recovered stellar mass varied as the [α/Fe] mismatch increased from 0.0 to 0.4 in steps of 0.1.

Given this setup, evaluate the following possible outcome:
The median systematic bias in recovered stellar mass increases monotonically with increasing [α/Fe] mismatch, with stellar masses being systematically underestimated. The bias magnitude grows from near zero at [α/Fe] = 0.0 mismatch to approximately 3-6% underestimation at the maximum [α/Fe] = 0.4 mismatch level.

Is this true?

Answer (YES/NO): YES